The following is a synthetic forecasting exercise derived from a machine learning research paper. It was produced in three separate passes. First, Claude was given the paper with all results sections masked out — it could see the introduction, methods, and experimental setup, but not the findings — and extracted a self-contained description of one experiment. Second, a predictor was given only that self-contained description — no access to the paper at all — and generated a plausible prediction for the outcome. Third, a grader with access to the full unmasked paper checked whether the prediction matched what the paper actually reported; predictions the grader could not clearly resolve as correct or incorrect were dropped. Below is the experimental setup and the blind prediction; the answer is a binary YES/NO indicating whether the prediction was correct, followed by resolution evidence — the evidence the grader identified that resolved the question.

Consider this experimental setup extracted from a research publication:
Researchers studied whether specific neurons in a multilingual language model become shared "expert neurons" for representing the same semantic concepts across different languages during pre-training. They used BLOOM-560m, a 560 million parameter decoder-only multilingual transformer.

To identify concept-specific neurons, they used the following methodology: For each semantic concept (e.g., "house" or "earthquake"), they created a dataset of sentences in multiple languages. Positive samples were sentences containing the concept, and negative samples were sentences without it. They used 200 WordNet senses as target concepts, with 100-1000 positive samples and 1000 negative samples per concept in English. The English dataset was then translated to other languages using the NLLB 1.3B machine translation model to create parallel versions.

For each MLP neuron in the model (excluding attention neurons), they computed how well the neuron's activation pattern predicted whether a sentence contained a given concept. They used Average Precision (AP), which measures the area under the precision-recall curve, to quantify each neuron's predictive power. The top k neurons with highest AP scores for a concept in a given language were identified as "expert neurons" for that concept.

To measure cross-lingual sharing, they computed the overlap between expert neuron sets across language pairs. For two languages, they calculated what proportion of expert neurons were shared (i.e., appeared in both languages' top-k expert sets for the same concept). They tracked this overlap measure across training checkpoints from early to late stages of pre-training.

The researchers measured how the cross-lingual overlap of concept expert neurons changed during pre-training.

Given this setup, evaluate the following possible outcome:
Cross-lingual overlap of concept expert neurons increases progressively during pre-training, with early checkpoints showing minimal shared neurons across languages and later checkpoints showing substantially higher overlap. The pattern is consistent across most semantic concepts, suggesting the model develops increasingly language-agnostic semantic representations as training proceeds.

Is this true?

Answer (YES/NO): YES